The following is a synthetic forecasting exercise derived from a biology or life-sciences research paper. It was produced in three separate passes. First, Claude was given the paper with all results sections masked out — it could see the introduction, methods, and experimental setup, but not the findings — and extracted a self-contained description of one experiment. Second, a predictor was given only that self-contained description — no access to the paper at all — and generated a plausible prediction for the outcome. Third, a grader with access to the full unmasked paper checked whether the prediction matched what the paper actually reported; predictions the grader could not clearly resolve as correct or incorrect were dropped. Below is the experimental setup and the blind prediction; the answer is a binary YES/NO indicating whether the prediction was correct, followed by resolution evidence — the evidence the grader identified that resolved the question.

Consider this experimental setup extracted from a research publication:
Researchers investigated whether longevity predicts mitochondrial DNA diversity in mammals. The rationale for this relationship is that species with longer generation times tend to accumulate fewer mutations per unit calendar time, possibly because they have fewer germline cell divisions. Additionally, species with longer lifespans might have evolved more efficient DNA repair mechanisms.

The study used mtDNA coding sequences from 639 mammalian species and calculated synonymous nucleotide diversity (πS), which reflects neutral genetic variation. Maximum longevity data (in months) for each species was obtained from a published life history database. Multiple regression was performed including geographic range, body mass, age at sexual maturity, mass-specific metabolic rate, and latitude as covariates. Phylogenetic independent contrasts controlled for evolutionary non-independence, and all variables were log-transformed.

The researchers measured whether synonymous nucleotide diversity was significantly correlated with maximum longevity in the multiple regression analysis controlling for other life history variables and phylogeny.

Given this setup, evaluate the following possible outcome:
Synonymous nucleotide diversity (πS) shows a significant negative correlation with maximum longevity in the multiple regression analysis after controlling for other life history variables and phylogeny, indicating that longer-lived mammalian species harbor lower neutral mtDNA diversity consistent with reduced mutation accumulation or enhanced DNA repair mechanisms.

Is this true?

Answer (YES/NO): NO